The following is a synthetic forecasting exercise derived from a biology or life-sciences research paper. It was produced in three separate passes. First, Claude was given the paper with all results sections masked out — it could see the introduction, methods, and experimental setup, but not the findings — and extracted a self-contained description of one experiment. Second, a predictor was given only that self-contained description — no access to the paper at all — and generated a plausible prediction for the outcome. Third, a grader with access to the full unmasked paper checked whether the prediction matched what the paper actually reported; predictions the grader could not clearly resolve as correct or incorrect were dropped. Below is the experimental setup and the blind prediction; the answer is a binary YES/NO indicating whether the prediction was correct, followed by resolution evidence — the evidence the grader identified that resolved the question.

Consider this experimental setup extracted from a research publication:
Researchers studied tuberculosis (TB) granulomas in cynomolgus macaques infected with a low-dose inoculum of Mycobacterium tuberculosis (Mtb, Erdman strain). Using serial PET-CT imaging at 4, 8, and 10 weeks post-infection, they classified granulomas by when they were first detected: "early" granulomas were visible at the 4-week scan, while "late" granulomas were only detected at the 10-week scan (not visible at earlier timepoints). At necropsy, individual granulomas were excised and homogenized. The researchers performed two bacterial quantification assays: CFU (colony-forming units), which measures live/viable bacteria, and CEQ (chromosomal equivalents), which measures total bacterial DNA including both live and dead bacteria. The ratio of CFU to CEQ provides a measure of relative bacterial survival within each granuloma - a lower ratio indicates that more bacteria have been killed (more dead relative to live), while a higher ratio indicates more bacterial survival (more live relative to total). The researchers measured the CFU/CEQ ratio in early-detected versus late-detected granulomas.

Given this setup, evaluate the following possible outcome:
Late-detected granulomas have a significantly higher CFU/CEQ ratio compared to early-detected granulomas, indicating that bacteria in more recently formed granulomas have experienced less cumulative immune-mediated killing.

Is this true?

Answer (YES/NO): NO